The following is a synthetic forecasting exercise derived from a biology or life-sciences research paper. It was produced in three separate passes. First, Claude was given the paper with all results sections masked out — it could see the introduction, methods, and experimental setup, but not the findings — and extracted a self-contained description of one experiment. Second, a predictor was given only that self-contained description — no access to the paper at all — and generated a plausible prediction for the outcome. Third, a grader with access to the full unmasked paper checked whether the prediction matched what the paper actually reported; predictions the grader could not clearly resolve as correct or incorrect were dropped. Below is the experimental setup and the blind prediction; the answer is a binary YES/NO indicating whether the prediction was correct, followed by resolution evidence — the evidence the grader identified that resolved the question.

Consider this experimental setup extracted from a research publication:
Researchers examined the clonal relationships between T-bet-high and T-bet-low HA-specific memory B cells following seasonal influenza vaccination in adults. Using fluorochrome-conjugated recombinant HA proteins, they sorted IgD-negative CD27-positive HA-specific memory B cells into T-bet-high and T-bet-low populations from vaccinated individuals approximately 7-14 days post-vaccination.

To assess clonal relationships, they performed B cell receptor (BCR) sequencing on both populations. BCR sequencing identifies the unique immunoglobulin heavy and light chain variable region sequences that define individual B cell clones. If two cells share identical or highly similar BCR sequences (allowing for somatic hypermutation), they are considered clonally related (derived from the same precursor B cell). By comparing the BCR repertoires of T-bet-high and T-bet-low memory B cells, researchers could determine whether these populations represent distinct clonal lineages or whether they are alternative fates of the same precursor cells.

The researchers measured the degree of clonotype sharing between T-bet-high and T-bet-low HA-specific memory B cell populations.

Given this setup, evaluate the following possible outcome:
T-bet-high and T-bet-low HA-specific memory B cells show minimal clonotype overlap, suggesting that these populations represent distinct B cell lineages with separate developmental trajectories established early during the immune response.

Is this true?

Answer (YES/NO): YES